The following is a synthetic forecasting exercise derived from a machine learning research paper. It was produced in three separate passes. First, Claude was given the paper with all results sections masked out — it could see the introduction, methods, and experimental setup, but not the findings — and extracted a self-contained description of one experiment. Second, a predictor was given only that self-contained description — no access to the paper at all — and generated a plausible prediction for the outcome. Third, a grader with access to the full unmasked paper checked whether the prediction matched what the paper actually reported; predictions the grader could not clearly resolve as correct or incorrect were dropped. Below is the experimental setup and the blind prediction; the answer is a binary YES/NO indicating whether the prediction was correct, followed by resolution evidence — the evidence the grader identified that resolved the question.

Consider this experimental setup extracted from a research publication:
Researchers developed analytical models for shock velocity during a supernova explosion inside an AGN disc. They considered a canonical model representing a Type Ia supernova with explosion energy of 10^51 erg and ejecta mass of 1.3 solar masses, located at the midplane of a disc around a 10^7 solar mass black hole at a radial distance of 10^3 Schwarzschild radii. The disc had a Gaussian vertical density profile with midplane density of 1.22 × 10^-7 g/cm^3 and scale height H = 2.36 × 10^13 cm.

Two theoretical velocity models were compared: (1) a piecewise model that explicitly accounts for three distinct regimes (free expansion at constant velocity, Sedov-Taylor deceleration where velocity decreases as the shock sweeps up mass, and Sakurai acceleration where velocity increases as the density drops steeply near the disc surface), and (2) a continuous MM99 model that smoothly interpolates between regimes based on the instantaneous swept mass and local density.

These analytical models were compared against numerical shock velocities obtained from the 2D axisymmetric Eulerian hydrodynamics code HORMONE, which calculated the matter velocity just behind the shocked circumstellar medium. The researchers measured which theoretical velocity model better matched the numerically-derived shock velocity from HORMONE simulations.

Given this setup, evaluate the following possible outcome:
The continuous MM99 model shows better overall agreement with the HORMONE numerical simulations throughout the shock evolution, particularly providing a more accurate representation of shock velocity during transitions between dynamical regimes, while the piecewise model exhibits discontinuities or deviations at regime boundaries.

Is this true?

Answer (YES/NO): NO